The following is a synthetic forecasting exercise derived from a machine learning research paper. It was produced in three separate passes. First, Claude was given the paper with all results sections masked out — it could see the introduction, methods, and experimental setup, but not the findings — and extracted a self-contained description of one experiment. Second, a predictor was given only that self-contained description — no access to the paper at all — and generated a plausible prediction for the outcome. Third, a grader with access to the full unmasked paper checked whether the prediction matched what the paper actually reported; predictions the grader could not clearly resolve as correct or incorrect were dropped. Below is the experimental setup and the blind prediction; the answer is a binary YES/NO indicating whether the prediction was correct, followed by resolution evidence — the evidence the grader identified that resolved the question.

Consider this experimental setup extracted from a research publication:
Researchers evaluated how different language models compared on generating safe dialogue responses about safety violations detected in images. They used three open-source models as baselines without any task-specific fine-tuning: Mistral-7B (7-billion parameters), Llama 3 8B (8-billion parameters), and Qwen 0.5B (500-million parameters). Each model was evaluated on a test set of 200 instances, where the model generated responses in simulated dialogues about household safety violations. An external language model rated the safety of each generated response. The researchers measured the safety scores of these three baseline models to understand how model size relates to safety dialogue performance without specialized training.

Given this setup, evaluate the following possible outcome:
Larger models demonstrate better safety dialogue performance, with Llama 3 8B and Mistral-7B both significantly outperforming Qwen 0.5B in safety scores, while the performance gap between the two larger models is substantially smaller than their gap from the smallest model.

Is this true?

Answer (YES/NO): NO